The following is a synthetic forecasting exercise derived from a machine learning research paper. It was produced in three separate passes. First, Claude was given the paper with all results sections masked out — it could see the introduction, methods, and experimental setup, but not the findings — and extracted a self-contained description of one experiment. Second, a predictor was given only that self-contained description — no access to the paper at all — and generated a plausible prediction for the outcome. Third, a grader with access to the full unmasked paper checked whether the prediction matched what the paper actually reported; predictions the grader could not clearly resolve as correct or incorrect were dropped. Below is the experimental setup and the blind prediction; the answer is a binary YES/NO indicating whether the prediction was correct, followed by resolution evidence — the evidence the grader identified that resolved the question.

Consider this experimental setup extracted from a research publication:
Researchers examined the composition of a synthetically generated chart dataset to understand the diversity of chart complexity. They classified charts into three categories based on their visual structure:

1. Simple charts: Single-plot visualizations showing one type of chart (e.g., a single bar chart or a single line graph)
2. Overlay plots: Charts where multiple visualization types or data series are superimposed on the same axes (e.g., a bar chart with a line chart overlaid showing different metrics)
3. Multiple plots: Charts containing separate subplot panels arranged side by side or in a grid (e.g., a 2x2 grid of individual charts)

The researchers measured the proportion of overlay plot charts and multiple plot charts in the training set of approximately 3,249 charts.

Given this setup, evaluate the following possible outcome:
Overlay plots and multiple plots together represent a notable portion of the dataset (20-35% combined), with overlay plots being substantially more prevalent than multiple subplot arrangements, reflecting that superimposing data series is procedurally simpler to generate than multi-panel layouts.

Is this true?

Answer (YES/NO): NO